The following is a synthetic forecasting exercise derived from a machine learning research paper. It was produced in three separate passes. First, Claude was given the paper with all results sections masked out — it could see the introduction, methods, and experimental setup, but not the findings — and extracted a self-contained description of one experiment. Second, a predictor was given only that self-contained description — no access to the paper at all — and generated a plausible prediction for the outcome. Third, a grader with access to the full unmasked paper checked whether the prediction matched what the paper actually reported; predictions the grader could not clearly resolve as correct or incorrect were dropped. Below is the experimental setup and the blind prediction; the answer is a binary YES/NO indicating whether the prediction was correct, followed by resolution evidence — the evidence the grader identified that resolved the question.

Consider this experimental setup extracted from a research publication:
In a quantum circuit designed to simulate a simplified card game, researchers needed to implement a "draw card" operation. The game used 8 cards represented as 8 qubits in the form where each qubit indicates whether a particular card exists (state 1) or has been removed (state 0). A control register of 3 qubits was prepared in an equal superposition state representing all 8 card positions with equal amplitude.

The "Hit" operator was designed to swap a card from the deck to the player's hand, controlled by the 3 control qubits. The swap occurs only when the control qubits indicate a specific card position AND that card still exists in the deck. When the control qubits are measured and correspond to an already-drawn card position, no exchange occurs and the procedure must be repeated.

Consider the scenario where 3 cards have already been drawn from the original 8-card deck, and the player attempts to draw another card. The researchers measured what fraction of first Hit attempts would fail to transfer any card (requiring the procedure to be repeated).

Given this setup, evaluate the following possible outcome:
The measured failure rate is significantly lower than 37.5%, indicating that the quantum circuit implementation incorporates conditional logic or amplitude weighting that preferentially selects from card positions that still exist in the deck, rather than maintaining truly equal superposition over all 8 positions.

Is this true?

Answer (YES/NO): NO